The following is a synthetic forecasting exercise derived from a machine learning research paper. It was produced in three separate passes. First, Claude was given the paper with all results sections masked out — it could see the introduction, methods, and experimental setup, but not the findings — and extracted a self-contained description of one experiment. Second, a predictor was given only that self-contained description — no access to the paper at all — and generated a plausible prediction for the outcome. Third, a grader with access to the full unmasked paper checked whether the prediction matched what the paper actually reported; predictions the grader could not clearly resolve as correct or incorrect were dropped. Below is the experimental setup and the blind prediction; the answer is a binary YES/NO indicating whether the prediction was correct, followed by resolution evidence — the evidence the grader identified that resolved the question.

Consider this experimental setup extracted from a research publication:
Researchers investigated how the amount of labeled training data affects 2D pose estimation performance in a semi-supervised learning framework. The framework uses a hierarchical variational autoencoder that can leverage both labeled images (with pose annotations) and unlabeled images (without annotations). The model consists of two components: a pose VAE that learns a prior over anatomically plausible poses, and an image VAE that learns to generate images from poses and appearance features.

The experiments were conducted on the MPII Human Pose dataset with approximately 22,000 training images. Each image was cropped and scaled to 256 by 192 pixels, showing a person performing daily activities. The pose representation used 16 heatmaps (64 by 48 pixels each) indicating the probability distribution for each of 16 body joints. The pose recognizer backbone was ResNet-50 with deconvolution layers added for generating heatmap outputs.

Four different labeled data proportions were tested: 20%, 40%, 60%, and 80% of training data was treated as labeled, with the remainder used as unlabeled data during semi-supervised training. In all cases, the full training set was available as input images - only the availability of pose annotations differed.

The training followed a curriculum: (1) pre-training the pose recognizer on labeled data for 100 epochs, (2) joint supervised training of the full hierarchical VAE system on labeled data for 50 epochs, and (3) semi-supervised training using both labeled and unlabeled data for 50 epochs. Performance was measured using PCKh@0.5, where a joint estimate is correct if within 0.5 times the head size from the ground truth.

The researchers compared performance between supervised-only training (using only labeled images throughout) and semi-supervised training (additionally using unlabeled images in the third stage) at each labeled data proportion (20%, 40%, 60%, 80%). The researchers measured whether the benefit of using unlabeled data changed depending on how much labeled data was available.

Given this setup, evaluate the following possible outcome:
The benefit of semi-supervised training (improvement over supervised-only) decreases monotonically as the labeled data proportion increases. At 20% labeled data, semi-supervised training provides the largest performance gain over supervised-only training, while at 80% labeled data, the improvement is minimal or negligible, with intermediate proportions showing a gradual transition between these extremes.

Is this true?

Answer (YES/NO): NO